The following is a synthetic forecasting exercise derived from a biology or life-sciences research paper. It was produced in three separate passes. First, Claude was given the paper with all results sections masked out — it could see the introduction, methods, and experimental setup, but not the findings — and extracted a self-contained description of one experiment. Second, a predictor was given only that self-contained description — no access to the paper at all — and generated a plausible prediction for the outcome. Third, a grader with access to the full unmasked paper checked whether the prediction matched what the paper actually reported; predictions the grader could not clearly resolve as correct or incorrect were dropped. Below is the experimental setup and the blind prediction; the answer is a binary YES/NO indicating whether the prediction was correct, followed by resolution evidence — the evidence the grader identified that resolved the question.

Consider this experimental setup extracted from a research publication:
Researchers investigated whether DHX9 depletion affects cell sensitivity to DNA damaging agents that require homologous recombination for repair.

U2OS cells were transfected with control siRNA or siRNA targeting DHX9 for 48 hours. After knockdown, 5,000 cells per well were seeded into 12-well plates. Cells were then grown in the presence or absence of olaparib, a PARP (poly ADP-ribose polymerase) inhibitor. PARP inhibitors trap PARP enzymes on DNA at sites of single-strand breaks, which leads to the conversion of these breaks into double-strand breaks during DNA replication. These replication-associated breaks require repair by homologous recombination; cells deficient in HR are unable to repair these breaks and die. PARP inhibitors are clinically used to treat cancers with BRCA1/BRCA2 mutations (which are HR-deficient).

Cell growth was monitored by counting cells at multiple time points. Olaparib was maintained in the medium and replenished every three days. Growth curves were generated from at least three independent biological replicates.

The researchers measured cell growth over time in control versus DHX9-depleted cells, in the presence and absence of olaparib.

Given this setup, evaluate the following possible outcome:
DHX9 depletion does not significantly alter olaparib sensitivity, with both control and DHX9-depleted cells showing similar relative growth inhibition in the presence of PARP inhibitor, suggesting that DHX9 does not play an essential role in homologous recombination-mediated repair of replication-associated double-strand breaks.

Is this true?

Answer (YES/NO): NO